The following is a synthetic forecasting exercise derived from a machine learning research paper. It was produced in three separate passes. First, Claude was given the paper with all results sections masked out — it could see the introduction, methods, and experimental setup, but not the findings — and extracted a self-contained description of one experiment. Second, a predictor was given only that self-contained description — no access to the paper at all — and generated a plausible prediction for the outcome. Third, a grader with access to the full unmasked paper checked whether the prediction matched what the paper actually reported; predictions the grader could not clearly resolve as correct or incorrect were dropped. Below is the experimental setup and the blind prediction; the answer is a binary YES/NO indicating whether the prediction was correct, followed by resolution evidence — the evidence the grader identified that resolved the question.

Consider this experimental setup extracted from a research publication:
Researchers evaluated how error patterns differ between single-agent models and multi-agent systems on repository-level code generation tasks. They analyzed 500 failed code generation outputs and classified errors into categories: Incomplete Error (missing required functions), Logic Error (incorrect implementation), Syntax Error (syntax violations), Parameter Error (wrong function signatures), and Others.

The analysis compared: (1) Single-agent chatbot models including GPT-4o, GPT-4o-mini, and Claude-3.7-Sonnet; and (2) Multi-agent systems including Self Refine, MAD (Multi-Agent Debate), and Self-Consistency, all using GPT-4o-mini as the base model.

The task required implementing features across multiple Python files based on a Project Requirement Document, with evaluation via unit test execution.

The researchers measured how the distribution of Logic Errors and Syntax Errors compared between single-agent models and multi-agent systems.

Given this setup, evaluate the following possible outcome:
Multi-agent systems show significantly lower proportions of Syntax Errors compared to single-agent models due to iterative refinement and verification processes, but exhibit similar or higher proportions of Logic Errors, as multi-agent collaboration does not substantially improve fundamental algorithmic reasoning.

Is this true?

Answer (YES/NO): NO